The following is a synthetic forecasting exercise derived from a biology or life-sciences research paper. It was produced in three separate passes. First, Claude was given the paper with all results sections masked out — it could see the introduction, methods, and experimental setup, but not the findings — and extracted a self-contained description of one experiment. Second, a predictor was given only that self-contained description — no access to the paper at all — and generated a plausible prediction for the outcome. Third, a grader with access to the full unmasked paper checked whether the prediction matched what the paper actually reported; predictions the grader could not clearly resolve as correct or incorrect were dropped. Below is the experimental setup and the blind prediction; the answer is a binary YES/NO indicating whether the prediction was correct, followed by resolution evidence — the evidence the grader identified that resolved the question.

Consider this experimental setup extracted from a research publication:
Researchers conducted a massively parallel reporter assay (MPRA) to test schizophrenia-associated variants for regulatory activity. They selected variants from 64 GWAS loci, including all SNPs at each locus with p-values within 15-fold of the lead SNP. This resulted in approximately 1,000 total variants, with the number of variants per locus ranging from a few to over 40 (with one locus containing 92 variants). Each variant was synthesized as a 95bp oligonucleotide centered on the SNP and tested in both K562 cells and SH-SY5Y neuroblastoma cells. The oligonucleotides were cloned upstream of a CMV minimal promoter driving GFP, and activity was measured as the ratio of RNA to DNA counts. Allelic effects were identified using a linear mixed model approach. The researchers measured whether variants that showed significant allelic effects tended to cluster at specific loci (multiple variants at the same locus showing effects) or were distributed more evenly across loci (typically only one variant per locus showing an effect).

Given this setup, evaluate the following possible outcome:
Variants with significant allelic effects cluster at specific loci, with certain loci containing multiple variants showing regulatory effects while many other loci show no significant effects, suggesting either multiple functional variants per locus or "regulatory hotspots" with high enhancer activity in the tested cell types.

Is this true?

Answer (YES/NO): NO